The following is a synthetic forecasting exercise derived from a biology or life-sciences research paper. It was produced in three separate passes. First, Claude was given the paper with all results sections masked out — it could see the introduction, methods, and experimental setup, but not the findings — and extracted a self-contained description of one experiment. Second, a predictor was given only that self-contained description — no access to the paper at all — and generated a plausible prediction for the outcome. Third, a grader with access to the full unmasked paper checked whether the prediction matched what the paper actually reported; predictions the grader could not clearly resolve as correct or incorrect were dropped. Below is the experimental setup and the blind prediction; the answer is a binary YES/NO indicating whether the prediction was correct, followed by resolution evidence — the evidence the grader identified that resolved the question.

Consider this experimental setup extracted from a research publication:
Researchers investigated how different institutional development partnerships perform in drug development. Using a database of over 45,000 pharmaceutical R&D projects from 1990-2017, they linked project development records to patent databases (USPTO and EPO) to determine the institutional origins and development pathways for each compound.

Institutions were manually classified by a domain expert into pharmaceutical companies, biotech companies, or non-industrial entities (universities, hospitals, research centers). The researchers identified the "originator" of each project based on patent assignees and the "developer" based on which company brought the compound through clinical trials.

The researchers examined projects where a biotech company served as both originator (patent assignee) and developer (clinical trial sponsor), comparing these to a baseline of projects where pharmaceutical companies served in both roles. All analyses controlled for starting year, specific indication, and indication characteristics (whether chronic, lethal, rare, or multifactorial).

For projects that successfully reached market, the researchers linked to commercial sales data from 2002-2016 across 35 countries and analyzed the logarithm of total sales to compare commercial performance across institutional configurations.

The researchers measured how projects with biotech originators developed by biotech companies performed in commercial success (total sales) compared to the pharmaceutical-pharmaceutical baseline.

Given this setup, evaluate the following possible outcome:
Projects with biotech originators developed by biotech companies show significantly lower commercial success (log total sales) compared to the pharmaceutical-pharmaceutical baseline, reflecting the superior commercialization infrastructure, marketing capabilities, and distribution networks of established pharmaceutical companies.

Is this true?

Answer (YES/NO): NO